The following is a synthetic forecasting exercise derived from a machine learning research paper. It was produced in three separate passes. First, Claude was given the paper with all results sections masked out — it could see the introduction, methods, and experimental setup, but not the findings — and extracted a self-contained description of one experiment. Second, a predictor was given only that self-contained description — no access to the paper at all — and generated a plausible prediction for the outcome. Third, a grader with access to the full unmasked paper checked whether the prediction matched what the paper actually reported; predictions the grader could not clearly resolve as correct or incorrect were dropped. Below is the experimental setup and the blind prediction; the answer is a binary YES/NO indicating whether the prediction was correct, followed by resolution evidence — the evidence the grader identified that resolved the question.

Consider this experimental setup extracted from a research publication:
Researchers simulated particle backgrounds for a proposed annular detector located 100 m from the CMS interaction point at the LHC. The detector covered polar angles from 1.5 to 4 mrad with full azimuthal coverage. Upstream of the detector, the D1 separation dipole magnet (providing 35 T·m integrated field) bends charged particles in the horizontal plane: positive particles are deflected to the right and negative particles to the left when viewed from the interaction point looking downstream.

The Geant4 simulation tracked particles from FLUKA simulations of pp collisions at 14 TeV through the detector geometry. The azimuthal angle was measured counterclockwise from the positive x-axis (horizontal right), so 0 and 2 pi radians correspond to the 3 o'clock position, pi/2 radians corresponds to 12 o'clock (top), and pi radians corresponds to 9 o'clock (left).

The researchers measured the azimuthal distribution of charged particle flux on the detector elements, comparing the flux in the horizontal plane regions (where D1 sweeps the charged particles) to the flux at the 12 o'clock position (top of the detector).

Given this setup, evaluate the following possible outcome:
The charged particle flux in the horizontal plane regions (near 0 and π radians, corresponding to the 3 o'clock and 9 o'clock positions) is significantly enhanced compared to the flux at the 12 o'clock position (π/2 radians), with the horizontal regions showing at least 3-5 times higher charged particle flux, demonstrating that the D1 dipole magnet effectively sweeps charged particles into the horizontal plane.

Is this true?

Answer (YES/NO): NO